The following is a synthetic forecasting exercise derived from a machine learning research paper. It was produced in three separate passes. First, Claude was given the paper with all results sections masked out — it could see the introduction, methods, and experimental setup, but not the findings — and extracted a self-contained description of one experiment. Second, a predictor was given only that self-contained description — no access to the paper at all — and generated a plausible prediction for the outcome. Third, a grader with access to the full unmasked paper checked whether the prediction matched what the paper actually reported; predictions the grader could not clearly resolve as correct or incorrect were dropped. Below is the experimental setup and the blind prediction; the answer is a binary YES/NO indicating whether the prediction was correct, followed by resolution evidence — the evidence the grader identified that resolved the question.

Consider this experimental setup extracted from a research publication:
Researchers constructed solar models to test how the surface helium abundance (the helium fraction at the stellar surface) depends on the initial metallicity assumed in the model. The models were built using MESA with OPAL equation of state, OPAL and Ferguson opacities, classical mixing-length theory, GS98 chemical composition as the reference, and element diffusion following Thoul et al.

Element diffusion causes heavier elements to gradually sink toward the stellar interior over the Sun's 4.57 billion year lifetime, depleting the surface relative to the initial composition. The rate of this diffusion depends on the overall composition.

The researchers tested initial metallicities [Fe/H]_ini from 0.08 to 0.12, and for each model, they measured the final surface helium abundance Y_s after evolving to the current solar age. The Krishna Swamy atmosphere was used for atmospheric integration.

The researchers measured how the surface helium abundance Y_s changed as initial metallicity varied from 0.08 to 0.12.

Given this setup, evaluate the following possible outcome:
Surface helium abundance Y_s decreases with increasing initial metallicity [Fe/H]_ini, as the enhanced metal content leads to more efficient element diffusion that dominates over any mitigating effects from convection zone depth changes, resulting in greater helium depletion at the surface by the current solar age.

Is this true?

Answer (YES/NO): NO